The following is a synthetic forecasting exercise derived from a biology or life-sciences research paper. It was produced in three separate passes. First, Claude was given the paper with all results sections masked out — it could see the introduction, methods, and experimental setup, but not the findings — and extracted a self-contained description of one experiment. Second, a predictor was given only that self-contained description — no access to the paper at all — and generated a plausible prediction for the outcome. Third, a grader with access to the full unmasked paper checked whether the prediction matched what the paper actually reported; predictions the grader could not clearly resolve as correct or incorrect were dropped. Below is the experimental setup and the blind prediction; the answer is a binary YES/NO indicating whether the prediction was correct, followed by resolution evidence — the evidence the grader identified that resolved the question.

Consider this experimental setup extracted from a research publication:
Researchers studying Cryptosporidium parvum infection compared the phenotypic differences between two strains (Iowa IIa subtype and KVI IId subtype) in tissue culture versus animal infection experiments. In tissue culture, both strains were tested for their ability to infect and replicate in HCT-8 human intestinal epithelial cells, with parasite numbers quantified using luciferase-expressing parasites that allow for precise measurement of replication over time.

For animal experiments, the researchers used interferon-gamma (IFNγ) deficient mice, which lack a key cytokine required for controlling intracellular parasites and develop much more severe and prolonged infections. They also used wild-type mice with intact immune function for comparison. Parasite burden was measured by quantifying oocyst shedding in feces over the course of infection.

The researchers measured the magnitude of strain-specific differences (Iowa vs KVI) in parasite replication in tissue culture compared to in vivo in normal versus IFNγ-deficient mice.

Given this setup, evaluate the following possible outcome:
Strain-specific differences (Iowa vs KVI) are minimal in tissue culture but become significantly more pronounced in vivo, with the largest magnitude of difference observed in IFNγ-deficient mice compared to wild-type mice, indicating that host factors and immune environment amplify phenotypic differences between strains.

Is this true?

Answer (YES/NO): YES